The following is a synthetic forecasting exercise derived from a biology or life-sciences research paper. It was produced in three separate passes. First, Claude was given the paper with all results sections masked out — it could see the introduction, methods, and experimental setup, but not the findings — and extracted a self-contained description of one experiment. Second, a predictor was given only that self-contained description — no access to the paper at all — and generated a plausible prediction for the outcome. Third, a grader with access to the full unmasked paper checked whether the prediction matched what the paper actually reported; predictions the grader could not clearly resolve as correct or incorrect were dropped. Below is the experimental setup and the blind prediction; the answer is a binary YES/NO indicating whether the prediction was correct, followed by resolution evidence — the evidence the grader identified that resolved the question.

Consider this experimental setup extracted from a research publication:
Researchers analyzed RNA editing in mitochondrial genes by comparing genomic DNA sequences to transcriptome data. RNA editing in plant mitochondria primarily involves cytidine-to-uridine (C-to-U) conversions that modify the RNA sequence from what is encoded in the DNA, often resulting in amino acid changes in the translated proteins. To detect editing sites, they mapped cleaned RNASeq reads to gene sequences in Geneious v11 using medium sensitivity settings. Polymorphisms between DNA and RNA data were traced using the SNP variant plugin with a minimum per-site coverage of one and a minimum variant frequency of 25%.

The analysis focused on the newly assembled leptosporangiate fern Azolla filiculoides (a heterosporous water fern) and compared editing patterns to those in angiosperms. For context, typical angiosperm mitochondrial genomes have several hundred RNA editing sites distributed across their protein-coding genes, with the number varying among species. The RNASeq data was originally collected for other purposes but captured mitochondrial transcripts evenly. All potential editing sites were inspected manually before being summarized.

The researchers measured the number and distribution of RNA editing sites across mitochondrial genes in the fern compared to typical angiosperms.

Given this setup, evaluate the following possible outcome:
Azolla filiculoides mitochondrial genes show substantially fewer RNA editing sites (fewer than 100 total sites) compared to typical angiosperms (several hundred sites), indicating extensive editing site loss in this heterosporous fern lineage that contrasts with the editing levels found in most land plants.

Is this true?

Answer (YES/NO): NO